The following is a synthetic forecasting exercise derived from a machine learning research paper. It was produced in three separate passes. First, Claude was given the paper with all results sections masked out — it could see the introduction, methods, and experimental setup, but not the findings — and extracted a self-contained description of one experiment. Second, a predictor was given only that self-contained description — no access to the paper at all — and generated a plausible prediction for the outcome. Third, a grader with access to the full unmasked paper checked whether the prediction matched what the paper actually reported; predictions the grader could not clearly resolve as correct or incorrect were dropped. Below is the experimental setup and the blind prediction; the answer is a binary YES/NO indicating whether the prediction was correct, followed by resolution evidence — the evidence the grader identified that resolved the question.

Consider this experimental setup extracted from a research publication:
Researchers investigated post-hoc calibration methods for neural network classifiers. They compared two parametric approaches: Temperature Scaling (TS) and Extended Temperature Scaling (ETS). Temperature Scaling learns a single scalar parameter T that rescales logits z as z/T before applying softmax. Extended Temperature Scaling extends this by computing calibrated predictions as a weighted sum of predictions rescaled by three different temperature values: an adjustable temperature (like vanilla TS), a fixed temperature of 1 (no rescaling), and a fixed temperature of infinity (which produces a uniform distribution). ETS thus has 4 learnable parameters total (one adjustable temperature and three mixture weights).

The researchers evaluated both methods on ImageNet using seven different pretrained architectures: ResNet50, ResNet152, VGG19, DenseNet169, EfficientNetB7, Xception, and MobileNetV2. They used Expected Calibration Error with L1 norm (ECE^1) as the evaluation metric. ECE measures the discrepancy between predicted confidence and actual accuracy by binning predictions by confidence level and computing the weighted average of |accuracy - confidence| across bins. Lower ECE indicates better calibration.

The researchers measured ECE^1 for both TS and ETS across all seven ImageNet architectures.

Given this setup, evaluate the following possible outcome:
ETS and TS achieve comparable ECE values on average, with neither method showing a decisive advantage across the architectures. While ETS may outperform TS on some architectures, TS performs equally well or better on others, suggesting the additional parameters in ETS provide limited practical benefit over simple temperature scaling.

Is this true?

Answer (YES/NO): NO